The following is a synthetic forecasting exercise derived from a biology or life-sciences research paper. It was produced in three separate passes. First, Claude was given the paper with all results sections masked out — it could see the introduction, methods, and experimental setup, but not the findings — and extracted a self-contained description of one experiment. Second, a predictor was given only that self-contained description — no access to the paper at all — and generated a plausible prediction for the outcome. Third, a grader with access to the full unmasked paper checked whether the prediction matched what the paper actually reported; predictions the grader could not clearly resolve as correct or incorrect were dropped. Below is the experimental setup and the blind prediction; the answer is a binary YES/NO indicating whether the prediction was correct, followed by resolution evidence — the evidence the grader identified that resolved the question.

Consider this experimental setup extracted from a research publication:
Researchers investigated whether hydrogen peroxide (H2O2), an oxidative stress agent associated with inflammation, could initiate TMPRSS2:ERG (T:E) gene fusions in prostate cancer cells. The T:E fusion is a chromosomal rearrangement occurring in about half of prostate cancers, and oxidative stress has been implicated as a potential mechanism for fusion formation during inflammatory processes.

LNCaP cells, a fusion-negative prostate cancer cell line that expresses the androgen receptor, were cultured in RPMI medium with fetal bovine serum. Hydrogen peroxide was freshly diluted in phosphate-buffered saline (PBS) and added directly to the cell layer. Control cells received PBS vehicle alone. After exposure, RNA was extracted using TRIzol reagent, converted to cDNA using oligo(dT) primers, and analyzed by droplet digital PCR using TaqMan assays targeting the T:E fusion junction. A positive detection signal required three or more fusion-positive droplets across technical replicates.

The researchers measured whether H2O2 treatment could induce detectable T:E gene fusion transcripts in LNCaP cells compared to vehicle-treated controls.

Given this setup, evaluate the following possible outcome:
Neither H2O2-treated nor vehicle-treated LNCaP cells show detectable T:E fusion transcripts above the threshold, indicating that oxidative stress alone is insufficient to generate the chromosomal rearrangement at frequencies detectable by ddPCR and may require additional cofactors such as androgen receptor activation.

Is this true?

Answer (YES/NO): YES